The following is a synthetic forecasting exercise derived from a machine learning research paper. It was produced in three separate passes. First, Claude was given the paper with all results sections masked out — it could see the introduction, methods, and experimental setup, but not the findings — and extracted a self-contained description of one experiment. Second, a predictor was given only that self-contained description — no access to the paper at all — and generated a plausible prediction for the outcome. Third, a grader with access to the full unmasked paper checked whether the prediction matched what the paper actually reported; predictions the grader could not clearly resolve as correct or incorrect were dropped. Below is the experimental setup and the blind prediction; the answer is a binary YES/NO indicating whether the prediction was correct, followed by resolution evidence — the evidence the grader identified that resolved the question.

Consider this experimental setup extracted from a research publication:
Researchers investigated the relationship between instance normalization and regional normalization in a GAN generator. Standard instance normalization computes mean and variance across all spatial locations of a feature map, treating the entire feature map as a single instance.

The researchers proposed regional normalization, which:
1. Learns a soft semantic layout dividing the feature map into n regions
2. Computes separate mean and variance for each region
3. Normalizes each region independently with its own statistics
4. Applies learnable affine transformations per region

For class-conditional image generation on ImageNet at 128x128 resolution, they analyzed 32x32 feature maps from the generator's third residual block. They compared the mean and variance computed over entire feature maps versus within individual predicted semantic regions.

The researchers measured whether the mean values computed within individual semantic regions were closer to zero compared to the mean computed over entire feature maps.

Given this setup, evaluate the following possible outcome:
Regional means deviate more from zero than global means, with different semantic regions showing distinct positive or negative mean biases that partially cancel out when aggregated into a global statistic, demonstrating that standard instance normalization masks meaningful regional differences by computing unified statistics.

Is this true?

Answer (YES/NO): NO